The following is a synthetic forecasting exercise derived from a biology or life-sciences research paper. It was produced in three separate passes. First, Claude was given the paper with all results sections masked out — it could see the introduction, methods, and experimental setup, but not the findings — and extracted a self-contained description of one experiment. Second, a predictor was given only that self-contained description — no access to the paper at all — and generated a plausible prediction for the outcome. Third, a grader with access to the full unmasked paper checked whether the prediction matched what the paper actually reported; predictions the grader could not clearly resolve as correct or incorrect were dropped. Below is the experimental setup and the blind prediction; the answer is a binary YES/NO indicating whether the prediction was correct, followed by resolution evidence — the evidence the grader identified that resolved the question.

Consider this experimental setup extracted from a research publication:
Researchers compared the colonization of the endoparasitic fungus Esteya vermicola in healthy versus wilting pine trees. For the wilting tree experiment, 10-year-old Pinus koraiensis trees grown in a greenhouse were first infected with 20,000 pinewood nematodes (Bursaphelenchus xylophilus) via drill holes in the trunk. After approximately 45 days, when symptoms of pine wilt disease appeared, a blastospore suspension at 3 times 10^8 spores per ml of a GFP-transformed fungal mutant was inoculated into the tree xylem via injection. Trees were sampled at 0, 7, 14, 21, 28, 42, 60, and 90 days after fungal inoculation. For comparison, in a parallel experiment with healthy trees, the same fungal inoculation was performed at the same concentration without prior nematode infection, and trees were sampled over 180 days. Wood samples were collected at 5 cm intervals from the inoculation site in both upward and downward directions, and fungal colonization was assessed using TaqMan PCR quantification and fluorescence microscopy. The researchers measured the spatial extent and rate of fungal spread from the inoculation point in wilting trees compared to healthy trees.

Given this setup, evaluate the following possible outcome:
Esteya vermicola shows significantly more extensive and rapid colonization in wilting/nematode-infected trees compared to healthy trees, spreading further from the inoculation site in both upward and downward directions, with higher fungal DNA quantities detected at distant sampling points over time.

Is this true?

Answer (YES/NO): YES